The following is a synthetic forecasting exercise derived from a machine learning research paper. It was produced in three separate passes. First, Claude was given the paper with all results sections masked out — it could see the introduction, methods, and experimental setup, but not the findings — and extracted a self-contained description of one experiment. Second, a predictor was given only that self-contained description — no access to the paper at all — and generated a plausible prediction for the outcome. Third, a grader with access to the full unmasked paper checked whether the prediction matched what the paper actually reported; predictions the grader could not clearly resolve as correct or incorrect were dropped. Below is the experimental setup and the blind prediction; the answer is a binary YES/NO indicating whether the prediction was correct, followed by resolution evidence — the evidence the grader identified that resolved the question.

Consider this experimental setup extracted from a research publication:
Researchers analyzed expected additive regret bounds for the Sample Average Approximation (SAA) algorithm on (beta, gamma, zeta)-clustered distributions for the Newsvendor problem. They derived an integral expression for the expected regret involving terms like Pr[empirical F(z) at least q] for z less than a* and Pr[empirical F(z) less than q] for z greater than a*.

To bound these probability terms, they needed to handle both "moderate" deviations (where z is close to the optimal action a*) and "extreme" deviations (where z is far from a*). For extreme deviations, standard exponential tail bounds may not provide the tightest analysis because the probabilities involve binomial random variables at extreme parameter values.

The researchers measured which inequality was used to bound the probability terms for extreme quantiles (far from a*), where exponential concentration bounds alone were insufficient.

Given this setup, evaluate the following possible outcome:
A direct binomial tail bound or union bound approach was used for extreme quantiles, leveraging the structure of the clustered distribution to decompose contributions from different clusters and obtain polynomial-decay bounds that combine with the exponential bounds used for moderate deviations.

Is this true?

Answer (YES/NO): NO